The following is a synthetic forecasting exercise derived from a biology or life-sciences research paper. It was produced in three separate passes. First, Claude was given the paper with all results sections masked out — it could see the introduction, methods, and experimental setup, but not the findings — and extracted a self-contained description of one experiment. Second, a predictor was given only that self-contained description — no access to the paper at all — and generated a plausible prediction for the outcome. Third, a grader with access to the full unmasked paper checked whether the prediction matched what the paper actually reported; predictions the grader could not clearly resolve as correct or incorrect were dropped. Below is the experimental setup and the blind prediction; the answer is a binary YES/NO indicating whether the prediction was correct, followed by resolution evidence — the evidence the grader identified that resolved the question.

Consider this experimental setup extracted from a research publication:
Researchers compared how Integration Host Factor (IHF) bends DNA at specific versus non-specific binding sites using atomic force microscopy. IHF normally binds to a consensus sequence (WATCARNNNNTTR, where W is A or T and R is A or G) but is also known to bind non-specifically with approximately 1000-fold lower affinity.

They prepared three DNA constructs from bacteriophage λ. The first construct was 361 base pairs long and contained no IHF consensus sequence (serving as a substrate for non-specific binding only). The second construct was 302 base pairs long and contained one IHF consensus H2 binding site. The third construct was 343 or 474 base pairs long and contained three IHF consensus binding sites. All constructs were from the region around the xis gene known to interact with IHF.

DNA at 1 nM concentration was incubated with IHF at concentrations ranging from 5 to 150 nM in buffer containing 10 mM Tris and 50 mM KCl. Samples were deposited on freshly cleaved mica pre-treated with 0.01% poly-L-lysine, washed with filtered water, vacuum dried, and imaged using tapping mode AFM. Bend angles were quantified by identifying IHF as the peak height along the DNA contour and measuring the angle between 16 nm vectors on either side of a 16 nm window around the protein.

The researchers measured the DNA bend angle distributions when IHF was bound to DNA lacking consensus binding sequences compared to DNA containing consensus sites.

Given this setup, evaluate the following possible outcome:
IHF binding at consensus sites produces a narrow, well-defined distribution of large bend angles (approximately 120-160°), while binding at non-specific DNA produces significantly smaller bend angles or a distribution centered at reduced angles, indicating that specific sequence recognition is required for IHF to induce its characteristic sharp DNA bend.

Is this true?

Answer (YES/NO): NO